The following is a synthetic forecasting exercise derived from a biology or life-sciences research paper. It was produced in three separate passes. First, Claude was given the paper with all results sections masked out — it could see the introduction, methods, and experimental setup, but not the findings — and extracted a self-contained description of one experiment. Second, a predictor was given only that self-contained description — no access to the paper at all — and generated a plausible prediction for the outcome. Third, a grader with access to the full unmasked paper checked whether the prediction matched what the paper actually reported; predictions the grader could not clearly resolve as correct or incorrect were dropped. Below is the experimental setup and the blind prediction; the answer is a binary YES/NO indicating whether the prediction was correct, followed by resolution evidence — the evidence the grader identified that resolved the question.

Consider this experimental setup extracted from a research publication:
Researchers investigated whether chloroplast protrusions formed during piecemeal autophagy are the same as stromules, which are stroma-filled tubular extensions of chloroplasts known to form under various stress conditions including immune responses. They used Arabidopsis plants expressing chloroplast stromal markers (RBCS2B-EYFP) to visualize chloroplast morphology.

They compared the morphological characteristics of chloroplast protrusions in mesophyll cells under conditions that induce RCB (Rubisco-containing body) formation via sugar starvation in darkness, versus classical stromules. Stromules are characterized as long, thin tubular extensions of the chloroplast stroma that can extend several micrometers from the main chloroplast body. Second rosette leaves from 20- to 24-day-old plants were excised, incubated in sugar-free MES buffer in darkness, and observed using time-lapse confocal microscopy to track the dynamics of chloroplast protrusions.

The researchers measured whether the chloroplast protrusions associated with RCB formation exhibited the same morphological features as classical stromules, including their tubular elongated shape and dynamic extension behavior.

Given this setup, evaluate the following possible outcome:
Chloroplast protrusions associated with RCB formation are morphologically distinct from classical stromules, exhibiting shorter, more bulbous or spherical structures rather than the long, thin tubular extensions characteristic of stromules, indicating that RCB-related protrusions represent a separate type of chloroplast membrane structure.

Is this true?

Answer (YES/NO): YES